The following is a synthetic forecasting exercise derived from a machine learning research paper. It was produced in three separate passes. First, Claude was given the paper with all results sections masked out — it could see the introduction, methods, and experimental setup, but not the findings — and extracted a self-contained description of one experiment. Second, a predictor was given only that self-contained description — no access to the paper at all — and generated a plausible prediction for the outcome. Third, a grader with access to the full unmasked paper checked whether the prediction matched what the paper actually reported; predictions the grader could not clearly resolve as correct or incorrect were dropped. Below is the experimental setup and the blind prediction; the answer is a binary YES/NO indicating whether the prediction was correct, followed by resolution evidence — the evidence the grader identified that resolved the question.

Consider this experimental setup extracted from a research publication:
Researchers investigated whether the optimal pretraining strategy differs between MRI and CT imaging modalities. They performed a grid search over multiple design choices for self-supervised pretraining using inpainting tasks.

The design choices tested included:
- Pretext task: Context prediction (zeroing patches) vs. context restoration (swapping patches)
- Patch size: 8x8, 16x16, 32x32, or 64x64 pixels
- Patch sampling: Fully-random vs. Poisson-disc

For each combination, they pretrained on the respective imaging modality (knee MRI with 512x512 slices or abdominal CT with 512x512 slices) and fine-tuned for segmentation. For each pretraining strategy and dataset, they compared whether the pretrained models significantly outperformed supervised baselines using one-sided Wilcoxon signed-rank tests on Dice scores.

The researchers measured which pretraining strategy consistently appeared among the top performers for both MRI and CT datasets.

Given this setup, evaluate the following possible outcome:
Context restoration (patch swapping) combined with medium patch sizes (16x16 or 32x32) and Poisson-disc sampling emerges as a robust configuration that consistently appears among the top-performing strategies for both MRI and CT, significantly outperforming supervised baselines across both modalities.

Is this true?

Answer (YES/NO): YES